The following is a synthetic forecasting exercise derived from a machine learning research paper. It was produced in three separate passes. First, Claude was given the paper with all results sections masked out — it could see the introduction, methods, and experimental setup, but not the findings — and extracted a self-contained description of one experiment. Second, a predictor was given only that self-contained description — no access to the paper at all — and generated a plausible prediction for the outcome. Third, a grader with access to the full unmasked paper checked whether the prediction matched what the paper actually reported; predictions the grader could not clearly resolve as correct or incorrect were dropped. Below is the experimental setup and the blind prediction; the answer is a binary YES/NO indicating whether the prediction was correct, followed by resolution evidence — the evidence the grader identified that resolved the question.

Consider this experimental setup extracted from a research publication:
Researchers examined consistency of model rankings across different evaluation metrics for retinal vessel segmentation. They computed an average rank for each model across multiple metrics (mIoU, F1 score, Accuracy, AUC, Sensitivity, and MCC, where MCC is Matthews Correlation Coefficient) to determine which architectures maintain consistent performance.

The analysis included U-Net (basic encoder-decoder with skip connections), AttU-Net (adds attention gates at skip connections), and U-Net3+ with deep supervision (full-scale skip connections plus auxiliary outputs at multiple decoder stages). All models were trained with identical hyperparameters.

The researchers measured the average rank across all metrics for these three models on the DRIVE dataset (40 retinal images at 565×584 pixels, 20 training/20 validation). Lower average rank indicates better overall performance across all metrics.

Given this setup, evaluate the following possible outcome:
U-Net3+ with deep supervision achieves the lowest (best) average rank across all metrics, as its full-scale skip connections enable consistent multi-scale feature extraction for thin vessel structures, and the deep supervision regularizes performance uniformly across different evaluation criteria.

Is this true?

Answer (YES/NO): YES